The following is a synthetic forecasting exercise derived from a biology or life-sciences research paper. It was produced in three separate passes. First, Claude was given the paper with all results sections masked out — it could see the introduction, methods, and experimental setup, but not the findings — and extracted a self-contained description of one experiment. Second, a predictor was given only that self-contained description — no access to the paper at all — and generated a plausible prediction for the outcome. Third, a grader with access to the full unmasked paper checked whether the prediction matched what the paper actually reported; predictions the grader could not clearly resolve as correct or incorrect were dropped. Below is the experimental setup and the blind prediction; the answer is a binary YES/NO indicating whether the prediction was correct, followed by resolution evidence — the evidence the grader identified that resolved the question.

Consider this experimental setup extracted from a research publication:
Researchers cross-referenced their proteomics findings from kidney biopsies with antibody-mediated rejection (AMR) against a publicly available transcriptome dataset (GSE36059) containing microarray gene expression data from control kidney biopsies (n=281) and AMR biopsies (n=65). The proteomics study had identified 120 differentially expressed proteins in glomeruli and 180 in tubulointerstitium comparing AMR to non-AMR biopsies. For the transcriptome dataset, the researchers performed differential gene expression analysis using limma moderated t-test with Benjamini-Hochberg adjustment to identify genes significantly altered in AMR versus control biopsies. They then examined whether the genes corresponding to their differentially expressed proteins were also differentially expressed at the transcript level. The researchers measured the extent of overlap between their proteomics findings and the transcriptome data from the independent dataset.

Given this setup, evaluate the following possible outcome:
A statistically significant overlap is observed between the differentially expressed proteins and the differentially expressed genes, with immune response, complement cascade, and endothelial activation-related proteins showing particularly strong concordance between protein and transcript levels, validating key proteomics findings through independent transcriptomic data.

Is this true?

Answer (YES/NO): NO